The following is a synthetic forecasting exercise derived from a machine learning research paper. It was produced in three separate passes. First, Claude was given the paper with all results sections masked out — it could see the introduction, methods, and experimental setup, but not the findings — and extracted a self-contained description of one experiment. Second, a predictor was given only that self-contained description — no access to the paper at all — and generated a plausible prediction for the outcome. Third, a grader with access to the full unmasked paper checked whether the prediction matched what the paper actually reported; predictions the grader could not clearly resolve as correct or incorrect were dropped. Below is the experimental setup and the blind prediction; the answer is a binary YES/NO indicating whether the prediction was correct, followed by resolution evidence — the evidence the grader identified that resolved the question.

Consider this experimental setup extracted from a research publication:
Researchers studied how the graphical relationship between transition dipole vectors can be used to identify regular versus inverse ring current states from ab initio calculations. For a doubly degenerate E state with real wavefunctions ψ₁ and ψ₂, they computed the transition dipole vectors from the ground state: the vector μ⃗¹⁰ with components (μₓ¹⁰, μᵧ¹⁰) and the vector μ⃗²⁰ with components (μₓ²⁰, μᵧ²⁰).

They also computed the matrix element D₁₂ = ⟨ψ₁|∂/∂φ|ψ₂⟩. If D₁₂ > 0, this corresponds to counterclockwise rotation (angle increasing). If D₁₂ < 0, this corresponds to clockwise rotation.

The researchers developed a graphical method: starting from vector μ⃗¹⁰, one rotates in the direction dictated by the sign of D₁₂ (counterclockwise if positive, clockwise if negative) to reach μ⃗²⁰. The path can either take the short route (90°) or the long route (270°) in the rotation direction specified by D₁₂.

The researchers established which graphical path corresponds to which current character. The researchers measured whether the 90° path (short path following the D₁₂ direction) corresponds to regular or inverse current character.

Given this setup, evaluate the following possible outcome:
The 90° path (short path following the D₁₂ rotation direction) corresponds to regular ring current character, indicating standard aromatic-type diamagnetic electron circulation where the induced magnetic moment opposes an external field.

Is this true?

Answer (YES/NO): YES